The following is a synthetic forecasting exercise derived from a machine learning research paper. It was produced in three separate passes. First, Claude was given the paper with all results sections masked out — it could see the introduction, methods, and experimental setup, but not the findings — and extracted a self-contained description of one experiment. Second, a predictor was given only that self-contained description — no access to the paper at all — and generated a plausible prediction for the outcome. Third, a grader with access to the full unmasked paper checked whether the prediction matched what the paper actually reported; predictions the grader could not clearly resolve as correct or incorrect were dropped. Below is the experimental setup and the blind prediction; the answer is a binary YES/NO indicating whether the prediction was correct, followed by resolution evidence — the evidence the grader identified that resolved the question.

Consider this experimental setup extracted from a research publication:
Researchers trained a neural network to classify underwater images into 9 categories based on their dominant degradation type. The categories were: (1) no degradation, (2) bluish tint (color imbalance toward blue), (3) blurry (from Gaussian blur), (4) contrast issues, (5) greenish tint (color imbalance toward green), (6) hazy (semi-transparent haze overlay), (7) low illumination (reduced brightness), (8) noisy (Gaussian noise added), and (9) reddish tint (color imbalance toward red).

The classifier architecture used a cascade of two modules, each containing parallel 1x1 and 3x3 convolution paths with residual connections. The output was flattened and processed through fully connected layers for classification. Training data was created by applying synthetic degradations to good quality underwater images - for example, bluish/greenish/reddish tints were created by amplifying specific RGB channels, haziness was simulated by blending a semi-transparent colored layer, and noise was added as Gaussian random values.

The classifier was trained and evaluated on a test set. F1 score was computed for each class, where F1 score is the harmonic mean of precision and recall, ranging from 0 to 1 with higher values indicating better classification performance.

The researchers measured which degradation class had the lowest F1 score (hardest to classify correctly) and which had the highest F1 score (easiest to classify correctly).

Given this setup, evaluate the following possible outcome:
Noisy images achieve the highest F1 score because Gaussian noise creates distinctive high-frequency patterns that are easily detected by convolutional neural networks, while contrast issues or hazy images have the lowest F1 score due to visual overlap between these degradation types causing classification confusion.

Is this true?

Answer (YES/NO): NO